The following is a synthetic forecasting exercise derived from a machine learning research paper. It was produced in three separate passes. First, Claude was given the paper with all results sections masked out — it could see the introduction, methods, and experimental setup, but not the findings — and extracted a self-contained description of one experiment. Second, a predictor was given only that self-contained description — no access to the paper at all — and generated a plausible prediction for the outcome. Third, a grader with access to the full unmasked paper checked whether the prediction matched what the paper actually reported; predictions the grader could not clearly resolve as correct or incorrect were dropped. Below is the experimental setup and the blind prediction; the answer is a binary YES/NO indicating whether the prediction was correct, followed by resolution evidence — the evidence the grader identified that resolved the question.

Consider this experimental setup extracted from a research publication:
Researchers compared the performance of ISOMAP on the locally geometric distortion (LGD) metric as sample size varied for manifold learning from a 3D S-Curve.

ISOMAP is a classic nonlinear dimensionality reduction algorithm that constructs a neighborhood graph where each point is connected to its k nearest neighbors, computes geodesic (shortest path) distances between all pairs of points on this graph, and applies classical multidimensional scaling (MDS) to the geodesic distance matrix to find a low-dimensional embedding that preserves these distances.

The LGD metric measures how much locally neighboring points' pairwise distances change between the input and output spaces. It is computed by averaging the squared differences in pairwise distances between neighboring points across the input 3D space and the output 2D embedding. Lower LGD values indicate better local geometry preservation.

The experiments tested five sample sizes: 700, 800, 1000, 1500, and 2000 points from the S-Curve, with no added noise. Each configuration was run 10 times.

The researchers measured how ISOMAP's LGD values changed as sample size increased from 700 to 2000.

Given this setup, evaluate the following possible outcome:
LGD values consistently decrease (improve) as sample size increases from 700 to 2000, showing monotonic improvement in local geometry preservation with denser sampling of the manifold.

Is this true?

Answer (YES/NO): YES